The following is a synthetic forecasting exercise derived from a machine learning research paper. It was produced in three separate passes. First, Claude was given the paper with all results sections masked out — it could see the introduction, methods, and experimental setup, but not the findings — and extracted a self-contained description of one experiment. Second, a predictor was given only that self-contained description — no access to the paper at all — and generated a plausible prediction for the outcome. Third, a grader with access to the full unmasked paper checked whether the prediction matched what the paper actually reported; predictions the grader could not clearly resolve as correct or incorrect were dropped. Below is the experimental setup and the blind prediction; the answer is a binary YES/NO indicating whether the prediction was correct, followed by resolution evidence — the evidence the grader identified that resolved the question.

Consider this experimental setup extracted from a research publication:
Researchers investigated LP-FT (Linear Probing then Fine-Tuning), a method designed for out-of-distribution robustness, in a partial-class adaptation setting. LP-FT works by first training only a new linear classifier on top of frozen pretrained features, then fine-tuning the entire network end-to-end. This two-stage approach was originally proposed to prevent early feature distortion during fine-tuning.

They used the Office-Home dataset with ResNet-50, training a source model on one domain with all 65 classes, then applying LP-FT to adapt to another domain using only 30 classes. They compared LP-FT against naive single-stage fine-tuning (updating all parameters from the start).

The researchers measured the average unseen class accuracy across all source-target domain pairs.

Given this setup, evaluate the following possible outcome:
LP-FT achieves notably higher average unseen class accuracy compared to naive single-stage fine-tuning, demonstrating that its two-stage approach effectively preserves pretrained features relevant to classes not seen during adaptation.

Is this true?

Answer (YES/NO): NO